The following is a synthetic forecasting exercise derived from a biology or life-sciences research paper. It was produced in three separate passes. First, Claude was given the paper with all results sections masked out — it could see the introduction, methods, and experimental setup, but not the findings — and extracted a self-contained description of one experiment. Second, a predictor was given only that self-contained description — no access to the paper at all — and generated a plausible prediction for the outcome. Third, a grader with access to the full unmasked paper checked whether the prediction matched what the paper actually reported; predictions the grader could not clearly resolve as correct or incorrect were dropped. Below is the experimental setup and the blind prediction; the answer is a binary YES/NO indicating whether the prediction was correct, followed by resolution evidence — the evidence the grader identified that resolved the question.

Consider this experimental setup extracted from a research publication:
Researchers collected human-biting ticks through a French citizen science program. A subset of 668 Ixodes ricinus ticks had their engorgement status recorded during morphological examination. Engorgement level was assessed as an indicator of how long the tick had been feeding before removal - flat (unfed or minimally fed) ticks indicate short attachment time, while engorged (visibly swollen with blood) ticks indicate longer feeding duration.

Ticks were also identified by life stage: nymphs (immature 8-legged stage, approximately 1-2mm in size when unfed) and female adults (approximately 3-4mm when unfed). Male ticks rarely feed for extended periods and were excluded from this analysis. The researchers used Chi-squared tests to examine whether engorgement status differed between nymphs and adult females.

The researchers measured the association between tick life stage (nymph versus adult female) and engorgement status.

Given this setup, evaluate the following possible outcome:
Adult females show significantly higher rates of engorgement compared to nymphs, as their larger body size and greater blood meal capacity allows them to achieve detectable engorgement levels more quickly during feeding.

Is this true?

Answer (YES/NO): NO